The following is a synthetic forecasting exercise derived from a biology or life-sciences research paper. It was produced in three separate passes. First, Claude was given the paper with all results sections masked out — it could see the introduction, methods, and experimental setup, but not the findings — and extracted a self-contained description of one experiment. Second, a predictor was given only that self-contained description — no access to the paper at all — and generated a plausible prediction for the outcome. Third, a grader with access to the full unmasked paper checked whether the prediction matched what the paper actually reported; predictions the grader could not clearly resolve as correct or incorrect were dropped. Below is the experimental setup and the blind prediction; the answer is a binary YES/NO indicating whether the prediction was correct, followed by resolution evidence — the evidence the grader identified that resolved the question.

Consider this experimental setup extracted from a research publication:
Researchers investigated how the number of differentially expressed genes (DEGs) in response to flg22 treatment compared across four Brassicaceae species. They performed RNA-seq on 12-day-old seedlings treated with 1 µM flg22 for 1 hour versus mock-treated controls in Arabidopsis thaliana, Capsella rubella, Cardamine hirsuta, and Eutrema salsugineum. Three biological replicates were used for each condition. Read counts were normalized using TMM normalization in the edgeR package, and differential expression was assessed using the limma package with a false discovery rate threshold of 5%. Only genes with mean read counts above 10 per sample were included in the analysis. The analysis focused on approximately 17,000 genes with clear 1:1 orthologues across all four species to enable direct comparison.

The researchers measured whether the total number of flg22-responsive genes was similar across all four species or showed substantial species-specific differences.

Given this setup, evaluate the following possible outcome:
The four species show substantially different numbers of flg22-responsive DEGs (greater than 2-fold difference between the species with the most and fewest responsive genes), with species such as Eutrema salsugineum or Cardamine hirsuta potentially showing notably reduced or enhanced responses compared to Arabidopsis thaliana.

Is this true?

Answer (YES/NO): NO